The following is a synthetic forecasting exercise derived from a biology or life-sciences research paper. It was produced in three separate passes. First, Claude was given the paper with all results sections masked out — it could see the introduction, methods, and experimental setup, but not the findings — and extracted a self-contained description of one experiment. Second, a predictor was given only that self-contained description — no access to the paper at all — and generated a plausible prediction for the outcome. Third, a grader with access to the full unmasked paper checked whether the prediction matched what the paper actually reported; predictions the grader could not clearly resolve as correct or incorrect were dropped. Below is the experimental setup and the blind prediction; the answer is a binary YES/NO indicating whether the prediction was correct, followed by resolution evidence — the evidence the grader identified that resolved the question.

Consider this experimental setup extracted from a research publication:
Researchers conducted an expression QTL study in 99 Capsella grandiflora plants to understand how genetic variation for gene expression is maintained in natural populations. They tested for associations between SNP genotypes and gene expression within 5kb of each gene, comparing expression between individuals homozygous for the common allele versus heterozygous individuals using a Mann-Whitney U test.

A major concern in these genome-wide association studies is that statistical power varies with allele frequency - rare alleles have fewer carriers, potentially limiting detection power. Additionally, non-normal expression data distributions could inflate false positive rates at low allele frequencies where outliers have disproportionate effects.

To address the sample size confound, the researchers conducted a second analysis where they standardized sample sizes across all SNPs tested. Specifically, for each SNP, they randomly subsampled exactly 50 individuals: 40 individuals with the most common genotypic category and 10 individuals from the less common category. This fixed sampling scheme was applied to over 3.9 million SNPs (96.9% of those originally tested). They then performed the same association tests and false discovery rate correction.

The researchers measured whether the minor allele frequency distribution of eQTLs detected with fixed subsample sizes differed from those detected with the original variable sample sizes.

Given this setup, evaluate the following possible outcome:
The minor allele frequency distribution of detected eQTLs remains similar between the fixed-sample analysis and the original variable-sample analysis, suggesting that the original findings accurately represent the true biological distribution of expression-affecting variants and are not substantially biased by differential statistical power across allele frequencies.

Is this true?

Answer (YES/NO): NO